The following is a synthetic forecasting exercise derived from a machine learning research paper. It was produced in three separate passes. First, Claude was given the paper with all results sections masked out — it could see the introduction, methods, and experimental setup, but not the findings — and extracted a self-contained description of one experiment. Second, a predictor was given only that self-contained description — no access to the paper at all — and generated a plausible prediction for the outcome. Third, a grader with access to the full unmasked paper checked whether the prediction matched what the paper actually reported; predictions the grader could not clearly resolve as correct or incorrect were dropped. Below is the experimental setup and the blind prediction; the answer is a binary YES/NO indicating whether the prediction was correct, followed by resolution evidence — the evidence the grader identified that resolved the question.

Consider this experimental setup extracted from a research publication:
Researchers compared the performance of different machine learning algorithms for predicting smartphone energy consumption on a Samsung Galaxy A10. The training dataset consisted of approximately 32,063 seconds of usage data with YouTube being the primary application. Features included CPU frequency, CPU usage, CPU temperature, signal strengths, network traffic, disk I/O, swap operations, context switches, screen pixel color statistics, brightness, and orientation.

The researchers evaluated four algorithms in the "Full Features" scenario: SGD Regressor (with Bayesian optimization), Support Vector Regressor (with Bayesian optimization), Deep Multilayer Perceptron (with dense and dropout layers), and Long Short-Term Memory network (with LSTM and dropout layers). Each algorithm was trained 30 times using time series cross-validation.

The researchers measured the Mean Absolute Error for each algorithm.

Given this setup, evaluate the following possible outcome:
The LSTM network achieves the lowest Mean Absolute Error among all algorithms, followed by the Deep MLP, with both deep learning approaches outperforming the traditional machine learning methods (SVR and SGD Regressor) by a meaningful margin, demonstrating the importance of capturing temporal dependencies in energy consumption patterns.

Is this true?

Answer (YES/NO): NO